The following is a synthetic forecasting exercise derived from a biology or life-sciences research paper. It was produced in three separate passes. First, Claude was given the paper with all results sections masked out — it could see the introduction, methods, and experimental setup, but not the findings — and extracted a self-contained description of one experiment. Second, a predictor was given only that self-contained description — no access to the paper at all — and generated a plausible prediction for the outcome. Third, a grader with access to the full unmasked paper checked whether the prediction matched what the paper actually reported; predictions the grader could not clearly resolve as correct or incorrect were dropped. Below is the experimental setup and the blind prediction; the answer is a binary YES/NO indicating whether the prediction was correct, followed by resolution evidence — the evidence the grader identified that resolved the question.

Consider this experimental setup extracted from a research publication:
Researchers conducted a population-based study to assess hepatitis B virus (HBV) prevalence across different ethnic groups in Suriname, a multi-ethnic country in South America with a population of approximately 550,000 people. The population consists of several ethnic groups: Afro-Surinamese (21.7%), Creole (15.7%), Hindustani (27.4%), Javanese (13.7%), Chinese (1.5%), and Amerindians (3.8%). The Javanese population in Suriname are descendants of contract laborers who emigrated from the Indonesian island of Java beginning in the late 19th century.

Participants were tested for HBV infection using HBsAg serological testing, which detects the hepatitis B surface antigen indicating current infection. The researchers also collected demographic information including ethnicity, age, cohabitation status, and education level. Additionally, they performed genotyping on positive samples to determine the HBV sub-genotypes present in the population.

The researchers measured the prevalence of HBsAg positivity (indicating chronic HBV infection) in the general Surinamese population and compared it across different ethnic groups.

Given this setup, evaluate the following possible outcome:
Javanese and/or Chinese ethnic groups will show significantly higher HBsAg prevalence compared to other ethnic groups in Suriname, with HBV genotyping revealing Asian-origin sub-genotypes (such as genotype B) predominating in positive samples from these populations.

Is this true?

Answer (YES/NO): YES